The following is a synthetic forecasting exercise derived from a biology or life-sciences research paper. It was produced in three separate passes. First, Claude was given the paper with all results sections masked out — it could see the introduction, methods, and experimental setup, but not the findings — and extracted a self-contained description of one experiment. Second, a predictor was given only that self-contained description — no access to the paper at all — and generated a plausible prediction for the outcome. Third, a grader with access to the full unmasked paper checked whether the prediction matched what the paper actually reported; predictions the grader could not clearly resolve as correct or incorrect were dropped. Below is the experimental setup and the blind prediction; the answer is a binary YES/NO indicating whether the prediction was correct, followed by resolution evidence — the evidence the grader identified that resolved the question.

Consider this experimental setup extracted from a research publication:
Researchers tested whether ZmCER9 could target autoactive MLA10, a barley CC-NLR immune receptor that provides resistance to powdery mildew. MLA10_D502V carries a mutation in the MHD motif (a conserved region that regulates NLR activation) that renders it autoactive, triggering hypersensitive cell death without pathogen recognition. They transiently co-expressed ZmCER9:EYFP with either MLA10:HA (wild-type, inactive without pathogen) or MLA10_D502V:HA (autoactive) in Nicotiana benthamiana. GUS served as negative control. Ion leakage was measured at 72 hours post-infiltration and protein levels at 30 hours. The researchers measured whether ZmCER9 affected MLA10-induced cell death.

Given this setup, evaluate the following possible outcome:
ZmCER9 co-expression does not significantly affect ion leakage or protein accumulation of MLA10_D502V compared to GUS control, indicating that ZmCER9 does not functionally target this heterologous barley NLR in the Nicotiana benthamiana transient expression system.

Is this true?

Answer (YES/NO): NO